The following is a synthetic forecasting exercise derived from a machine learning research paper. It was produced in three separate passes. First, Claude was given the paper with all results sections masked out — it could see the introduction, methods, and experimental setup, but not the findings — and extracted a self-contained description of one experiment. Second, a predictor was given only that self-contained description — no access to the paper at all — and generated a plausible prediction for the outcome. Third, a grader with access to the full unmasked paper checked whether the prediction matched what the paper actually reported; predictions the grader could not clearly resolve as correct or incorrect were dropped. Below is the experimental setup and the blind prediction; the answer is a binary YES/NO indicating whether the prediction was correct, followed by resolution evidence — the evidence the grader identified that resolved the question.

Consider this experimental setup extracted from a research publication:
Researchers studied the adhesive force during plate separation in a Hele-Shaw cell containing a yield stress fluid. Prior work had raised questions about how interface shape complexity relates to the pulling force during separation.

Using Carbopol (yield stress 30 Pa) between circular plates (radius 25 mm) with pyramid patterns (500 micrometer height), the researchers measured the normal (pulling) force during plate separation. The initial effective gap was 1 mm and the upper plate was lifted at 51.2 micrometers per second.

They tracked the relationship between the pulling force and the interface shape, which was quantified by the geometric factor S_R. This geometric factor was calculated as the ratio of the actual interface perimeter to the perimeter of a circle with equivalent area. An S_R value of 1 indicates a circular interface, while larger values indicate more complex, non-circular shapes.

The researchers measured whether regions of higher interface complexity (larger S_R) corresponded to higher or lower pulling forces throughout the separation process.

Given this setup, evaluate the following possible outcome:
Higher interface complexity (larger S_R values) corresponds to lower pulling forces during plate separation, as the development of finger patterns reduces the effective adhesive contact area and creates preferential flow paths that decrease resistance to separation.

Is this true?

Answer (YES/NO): NO